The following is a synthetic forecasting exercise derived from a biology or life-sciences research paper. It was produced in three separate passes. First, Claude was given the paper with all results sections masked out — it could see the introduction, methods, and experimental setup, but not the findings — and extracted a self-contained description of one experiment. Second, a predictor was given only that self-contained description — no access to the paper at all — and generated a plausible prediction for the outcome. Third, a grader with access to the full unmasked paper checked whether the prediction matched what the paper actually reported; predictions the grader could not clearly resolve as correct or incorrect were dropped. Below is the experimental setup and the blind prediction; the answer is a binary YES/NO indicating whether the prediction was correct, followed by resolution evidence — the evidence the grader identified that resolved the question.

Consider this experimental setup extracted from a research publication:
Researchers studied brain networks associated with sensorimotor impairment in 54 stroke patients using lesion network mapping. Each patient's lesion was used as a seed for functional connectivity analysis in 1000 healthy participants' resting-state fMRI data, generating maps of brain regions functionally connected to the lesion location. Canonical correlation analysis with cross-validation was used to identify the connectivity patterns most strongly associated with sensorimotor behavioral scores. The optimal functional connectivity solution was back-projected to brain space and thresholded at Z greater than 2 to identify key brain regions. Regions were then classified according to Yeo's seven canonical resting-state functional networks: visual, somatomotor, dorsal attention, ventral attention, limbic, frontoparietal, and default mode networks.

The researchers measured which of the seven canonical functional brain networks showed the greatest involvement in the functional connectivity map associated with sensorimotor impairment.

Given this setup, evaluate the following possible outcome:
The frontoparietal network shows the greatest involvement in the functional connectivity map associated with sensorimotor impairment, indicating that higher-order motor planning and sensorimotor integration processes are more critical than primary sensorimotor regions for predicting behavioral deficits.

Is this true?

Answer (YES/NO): NO